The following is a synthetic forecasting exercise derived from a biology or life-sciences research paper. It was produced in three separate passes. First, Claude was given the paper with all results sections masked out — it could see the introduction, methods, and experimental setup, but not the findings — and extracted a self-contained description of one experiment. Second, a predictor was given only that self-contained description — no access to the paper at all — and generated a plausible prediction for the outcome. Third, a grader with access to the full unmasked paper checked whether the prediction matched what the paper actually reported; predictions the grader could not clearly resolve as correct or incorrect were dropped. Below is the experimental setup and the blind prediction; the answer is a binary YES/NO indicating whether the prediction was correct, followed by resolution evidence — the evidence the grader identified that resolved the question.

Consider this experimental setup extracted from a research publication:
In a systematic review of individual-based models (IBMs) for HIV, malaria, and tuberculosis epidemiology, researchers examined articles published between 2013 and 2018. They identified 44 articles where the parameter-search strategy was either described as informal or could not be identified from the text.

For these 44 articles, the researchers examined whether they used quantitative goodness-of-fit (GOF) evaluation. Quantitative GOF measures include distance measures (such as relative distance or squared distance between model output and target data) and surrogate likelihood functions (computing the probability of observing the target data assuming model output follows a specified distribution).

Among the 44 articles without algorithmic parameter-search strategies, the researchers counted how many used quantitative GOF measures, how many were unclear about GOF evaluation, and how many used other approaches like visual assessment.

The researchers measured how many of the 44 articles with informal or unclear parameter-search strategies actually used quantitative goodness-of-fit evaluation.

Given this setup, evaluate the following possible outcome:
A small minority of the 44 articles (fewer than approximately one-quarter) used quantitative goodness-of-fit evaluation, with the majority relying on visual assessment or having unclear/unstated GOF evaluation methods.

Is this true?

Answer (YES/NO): YES